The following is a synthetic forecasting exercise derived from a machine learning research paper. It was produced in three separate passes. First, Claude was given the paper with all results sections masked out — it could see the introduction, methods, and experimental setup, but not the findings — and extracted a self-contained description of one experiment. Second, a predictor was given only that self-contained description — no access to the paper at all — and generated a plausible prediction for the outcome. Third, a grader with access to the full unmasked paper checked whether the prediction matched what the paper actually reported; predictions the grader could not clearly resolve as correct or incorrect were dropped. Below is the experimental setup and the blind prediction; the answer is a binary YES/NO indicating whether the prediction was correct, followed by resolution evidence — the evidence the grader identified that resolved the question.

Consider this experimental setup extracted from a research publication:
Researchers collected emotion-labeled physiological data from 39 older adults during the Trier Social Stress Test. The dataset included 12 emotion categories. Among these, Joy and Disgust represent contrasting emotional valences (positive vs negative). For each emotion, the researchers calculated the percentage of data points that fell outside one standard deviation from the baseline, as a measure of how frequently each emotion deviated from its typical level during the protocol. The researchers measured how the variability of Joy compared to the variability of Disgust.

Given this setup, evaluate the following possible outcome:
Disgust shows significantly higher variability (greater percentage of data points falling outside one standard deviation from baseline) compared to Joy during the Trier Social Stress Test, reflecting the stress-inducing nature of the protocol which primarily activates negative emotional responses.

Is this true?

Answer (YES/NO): NO